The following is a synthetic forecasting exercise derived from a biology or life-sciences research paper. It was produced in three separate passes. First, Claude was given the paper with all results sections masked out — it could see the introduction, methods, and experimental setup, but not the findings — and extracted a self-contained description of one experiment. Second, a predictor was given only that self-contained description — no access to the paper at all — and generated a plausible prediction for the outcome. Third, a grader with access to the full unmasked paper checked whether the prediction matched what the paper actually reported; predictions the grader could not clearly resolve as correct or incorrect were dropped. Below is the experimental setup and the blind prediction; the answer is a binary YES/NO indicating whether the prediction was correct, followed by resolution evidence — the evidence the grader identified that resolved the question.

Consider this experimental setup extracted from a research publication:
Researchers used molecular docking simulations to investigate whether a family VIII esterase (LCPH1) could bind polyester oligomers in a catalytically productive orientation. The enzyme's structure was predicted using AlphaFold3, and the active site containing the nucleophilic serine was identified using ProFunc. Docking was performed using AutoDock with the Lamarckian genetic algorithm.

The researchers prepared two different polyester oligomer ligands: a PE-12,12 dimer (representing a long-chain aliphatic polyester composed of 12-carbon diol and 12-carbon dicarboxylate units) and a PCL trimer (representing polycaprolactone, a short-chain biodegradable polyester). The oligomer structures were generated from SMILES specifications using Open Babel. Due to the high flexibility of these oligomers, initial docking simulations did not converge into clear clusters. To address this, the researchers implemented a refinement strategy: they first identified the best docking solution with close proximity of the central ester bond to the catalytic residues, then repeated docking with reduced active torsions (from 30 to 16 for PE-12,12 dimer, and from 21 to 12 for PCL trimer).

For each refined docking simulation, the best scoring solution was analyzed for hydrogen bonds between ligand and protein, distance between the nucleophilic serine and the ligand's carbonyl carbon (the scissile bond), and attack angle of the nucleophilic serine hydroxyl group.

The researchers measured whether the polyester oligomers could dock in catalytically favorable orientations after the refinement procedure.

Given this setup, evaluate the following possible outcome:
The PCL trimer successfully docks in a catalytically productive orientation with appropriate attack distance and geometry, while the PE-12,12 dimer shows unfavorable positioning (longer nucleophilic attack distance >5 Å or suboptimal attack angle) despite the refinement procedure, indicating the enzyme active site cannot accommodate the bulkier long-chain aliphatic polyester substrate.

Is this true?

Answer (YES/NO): NO